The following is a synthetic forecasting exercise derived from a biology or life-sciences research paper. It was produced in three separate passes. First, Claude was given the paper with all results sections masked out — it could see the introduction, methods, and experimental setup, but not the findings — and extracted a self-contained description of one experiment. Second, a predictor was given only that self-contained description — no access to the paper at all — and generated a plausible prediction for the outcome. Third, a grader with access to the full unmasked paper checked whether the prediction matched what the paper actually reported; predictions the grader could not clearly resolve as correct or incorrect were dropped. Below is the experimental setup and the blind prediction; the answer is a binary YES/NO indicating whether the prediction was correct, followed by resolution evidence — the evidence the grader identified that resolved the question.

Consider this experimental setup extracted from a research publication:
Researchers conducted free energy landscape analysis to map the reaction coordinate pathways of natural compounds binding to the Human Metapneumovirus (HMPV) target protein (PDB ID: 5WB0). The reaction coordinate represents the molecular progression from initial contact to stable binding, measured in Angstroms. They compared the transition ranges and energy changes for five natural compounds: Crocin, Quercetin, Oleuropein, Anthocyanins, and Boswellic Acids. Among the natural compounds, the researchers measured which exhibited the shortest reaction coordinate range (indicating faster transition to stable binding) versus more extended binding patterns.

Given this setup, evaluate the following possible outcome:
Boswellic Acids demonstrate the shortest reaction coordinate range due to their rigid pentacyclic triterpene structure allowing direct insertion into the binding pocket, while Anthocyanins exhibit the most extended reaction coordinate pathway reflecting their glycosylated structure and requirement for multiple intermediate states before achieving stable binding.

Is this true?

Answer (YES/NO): NO